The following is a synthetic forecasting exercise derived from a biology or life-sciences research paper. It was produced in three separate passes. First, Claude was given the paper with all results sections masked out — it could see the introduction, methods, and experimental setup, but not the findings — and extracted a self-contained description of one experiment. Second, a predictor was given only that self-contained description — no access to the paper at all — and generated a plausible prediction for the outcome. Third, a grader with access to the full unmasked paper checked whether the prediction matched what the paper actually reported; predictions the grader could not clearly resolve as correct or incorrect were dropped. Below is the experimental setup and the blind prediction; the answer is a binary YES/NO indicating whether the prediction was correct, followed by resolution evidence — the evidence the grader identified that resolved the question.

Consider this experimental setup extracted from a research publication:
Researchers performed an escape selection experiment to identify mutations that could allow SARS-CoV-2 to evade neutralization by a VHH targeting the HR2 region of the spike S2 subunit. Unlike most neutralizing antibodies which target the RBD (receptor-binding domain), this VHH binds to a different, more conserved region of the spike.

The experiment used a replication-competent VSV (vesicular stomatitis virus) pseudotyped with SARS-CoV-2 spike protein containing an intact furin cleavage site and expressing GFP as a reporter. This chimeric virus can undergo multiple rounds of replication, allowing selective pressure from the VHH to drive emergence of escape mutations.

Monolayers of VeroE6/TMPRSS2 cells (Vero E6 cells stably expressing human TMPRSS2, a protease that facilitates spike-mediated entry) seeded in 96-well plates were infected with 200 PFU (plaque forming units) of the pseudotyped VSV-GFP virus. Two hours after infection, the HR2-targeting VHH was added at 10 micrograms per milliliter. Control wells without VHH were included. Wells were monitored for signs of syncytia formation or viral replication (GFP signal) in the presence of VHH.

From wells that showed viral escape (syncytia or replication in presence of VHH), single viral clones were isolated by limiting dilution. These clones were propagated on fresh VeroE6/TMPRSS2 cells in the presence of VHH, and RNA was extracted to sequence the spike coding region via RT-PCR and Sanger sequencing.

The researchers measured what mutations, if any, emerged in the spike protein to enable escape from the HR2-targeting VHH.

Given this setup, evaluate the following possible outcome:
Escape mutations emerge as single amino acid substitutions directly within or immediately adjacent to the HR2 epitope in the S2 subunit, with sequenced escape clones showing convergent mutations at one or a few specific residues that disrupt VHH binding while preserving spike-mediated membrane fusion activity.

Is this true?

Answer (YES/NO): NO